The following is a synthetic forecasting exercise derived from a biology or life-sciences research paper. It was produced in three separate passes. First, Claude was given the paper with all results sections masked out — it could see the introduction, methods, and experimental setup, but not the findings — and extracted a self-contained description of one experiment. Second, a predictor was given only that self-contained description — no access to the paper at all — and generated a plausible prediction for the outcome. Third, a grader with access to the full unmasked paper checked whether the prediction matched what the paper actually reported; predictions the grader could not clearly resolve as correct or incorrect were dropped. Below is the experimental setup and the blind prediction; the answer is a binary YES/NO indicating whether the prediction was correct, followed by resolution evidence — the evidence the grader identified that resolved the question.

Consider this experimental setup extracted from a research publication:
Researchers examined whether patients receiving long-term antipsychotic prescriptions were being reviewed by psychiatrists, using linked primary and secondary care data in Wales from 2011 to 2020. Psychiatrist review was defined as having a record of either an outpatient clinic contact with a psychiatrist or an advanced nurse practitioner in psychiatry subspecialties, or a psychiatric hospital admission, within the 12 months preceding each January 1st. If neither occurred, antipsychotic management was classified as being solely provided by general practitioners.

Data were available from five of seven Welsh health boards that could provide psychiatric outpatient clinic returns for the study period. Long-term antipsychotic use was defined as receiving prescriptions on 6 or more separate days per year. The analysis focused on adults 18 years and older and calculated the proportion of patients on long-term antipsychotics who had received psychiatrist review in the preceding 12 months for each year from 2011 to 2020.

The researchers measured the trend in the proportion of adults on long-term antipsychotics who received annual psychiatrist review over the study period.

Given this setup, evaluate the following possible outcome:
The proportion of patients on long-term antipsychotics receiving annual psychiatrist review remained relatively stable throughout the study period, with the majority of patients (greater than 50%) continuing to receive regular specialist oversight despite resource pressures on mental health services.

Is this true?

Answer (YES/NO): NO